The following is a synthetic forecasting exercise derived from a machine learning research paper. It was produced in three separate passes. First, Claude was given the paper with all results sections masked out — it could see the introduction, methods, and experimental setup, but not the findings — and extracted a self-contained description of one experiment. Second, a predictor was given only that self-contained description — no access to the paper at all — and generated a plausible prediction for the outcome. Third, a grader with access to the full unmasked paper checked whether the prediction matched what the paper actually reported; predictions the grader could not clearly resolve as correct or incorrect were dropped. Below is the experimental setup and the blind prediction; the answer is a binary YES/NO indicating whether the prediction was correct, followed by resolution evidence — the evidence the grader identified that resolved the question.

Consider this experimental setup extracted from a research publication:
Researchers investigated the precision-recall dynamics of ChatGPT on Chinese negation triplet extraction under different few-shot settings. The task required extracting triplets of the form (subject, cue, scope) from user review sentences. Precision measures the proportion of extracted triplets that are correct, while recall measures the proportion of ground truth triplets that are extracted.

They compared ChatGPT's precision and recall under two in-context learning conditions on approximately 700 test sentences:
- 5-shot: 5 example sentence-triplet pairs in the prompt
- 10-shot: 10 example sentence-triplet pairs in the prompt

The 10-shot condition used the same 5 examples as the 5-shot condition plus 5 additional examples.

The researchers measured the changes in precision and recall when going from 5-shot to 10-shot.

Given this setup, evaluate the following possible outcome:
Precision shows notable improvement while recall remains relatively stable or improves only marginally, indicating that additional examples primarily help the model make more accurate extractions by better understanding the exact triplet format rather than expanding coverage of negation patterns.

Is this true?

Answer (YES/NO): YES